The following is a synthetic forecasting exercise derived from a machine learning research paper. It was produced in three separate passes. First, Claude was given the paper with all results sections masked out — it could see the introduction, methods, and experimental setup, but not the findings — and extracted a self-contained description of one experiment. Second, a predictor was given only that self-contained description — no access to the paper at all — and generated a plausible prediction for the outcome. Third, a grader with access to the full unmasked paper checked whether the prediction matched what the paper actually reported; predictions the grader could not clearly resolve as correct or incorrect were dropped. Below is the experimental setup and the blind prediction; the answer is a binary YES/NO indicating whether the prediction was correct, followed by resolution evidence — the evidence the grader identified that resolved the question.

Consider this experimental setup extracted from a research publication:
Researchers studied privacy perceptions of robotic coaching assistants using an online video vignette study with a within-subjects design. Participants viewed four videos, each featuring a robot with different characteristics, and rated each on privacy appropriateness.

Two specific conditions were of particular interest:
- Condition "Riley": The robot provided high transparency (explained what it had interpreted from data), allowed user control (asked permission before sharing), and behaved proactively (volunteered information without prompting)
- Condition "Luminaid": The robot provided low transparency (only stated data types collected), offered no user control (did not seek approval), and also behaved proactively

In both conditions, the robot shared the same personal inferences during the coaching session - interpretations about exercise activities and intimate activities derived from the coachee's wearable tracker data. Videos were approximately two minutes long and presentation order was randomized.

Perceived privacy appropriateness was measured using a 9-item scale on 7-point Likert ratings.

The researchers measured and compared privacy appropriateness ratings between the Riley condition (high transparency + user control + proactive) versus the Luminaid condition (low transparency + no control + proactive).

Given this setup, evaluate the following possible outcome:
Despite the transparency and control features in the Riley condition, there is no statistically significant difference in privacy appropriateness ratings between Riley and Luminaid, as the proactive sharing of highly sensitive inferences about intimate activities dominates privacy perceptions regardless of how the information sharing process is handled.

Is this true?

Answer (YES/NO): NO